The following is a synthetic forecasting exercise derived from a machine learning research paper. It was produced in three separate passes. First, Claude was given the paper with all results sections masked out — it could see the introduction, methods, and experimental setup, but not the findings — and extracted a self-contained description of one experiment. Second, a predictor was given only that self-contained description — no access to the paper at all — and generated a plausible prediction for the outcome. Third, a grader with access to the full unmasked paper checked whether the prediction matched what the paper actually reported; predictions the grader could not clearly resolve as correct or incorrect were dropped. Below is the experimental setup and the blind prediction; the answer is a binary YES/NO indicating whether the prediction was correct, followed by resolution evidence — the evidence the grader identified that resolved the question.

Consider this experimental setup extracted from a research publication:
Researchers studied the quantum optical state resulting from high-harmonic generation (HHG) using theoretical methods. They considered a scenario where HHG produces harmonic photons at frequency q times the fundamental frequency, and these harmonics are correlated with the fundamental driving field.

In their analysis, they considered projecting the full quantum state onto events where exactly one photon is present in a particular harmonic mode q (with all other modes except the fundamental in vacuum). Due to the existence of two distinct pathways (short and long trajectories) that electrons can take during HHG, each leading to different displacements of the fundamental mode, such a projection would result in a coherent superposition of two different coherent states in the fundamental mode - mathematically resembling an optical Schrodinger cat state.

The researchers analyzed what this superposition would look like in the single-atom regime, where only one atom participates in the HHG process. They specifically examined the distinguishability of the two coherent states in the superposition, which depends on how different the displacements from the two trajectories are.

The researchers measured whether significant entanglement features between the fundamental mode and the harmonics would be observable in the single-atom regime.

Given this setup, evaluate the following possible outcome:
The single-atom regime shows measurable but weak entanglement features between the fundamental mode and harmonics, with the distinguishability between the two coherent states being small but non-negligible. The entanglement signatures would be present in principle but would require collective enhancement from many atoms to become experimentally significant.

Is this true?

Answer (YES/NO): NO